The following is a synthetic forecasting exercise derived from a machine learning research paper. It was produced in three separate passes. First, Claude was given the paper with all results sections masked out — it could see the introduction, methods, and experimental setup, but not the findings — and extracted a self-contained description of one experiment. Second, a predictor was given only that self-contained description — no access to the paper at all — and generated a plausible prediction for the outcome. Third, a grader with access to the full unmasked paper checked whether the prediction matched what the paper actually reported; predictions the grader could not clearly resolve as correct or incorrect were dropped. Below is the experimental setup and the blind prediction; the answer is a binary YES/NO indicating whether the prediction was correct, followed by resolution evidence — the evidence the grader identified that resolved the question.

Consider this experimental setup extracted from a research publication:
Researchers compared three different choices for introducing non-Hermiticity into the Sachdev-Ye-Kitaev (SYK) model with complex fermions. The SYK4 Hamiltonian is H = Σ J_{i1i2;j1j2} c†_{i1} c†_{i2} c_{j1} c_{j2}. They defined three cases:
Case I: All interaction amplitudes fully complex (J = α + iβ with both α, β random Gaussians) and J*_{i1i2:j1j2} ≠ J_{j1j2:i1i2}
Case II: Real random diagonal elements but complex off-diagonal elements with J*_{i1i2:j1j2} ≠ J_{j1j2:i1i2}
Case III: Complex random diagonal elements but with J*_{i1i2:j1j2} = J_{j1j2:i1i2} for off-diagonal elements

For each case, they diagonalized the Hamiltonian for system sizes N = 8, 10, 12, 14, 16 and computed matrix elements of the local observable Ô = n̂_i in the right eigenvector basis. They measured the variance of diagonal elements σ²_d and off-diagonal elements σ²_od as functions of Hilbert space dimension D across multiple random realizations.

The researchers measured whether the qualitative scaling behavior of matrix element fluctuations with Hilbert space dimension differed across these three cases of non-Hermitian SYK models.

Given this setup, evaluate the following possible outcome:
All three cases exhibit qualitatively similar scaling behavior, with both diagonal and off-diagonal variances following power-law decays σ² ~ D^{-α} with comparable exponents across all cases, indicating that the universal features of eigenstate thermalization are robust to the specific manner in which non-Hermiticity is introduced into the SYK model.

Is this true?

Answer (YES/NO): YES